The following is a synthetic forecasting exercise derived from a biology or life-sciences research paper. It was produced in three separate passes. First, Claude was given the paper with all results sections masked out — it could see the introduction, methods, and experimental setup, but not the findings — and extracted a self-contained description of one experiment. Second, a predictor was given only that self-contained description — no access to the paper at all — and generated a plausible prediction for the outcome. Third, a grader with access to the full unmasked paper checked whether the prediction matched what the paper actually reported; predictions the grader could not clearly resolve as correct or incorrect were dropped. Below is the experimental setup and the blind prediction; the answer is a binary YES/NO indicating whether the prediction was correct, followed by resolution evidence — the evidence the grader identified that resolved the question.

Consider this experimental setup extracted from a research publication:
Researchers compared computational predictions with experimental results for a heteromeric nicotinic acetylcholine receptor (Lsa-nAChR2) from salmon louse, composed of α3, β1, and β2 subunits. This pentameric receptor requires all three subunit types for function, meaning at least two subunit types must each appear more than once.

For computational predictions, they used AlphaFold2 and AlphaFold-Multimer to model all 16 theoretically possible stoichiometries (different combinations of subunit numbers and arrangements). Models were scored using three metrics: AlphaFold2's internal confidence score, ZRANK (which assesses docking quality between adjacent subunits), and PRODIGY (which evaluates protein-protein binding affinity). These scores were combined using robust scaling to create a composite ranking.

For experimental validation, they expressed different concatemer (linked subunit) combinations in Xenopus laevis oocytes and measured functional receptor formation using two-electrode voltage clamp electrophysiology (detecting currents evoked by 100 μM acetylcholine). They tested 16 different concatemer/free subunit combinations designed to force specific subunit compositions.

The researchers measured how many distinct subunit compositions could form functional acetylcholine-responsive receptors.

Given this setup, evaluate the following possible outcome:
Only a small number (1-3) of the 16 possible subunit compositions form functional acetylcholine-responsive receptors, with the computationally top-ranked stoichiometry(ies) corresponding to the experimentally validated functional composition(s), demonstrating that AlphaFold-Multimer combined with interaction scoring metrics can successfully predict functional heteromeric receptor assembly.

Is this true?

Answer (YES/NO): YES